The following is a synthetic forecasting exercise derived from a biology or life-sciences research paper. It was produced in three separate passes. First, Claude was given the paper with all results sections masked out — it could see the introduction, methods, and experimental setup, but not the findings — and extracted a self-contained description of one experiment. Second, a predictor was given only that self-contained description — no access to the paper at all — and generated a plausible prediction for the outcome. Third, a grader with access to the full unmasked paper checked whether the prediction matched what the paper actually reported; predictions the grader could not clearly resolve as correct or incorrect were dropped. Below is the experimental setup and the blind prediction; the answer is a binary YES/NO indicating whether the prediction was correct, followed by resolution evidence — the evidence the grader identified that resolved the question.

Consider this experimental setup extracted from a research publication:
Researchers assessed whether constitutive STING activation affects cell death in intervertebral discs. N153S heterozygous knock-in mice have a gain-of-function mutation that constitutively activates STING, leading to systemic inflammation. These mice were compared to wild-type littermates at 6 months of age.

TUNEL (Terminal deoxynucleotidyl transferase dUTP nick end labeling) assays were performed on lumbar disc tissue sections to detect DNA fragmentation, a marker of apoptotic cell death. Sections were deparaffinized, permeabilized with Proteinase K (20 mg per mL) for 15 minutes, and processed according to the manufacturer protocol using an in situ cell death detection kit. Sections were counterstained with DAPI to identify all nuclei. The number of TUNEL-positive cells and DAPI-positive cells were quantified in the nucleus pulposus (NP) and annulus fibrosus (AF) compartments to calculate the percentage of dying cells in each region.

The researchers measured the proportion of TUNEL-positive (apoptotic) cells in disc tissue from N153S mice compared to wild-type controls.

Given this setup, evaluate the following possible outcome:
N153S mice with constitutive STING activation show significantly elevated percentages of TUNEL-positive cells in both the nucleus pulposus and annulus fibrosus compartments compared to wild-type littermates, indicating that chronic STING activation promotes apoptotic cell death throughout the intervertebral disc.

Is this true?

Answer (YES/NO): NO